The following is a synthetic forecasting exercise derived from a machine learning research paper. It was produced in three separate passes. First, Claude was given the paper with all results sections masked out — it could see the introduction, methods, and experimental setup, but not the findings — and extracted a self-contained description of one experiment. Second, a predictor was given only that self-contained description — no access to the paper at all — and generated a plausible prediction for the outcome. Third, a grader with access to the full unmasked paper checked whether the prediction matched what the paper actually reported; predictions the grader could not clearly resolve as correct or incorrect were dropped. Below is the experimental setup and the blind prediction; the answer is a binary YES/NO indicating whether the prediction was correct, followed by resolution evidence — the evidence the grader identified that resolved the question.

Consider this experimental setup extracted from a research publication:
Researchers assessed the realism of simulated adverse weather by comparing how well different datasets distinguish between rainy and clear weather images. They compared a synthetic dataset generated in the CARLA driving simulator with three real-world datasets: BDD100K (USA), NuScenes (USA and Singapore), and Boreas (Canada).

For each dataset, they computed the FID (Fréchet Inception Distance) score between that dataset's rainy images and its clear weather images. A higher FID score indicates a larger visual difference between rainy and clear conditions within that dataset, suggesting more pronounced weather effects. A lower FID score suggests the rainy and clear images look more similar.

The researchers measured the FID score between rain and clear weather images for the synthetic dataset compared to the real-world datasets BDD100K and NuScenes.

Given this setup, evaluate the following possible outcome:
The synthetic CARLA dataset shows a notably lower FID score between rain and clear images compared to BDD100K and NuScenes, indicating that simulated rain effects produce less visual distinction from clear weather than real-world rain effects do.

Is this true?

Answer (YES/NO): YES